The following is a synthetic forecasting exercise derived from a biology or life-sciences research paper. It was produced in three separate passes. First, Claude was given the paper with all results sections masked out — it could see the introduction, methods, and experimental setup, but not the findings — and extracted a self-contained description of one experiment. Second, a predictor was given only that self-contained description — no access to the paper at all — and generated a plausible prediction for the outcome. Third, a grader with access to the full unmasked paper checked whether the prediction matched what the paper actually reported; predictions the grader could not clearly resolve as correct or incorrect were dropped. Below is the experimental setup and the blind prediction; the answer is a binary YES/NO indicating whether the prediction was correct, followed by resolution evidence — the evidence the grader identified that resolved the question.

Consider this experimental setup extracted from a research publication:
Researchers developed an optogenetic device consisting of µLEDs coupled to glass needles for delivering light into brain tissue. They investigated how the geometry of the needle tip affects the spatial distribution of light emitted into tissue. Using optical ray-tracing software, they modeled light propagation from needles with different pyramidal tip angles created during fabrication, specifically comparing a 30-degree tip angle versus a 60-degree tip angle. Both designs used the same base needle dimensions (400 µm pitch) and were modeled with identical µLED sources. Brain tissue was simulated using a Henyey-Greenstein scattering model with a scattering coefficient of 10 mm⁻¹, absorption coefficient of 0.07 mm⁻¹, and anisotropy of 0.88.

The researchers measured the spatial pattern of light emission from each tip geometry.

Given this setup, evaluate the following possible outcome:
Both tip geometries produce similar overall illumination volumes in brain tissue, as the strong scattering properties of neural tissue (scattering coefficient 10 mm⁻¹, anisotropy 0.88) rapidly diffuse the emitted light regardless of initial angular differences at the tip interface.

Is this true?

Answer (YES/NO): NO